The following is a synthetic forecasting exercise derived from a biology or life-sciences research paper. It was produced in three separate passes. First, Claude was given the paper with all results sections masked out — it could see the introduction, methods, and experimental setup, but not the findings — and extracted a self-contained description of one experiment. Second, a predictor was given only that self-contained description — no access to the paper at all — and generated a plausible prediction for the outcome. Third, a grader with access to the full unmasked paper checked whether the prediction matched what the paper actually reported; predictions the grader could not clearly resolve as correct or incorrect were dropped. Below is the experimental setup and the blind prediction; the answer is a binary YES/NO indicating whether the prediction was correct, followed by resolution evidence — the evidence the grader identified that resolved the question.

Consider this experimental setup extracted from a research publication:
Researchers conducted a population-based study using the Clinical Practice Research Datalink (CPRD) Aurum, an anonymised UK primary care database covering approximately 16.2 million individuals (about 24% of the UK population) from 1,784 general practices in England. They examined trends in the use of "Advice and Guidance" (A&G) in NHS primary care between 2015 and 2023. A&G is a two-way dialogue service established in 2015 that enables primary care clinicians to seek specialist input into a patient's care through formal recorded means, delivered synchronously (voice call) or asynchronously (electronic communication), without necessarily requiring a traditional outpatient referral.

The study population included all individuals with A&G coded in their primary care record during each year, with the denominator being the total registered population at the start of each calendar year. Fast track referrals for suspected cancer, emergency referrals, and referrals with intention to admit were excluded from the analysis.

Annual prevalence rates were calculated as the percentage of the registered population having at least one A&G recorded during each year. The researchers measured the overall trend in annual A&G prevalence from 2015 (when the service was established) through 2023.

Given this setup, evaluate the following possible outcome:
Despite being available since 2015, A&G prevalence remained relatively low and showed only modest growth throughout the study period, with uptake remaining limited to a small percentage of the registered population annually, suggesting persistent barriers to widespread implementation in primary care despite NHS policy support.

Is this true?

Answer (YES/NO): NO